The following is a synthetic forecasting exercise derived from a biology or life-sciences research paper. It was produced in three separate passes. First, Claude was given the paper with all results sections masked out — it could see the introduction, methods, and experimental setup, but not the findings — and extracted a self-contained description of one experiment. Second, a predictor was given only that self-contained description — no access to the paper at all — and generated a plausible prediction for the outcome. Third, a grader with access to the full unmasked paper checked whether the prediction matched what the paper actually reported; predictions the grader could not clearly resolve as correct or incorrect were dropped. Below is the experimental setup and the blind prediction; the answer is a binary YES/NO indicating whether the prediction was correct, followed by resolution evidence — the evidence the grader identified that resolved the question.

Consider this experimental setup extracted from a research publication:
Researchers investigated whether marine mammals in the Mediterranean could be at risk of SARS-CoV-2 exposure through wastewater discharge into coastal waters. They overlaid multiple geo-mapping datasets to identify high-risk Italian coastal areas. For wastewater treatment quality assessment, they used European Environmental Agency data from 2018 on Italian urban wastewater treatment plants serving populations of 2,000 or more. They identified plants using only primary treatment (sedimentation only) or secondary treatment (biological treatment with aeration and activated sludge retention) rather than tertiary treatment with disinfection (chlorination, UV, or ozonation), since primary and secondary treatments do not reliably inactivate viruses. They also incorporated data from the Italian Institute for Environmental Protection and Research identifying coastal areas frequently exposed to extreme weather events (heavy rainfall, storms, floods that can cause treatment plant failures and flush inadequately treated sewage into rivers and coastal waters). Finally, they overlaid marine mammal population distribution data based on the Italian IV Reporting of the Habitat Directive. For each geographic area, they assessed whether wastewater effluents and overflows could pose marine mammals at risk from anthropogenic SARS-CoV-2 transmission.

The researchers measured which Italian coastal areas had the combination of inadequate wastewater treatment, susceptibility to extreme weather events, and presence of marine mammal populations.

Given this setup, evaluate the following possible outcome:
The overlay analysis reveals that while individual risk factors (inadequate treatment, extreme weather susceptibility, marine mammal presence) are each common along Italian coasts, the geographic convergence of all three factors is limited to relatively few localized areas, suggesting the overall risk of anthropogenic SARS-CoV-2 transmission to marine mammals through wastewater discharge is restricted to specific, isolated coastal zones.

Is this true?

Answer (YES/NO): NO